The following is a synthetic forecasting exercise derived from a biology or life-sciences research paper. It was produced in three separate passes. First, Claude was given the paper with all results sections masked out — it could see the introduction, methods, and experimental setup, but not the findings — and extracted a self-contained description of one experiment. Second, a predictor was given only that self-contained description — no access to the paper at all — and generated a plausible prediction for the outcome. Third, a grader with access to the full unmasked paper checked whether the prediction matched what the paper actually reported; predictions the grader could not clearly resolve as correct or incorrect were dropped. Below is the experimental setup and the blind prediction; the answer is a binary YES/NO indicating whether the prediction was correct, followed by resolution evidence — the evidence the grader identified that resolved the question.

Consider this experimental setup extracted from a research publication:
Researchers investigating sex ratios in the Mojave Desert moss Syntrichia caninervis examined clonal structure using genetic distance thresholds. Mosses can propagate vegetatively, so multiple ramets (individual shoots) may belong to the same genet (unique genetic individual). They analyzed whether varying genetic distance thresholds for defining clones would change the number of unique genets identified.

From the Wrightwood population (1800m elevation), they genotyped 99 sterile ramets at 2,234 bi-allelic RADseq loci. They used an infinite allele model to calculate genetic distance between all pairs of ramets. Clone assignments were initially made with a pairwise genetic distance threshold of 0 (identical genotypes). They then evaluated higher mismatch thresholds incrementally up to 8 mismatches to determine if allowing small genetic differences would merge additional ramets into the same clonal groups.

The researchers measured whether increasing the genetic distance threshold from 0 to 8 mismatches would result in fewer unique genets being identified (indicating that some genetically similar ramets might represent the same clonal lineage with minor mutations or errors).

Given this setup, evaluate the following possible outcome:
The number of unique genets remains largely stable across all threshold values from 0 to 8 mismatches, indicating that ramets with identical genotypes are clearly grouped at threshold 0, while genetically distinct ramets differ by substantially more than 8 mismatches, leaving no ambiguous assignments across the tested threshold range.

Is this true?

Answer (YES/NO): NO